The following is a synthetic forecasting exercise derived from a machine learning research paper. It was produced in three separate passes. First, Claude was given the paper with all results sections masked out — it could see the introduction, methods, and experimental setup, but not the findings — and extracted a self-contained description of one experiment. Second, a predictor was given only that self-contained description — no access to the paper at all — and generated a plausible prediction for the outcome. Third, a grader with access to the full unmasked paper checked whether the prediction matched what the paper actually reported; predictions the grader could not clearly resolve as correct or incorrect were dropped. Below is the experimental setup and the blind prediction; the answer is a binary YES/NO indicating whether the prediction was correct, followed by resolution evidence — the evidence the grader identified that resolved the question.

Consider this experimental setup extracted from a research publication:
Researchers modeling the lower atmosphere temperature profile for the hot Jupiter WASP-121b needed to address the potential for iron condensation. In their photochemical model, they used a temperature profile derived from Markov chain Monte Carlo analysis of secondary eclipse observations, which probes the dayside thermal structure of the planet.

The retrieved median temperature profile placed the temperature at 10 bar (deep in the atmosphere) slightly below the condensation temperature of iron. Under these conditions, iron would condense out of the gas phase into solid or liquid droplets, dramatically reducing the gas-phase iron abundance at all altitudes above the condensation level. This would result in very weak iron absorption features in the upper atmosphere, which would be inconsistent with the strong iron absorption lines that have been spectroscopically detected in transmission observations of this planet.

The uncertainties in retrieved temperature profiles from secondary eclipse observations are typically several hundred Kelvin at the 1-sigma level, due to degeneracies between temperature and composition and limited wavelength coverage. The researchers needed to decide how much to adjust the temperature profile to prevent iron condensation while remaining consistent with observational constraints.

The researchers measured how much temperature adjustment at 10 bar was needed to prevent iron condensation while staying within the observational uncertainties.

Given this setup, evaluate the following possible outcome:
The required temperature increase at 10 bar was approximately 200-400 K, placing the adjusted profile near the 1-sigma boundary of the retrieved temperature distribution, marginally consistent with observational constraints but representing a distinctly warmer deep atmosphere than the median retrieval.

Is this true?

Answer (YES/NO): NO